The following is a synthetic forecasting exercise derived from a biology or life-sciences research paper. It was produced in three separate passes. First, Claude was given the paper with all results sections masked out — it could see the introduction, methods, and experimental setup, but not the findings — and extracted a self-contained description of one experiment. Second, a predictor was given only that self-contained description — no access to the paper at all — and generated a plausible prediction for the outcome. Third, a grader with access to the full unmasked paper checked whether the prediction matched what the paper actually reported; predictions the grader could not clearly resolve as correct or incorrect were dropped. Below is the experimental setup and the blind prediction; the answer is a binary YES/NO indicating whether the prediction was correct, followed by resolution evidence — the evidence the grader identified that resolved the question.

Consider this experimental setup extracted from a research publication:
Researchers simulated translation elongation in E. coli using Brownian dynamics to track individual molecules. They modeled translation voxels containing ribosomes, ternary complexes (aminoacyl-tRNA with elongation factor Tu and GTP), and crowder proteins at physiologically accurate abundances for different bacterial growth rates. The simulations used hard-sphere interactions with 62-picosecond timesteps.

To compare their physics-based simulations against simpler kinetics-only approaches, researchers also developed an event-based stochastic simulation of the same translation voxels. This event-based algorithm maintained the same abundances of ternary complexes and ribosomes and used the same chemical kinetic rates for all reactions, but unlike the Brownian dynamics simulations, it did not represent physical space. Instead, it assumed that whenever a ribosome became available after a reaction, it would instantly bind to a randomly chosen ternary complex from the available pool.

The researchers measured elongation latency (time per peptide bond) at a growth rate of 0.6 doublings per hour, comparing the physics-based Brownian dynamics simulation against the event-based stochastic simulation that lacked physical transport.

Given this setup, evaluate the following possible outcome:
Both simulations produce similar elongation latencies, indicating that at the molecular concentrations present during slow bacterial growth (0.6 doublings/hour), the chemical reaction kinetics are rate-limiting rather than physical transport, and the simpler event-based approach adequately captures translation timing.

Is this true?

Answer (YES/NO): NO